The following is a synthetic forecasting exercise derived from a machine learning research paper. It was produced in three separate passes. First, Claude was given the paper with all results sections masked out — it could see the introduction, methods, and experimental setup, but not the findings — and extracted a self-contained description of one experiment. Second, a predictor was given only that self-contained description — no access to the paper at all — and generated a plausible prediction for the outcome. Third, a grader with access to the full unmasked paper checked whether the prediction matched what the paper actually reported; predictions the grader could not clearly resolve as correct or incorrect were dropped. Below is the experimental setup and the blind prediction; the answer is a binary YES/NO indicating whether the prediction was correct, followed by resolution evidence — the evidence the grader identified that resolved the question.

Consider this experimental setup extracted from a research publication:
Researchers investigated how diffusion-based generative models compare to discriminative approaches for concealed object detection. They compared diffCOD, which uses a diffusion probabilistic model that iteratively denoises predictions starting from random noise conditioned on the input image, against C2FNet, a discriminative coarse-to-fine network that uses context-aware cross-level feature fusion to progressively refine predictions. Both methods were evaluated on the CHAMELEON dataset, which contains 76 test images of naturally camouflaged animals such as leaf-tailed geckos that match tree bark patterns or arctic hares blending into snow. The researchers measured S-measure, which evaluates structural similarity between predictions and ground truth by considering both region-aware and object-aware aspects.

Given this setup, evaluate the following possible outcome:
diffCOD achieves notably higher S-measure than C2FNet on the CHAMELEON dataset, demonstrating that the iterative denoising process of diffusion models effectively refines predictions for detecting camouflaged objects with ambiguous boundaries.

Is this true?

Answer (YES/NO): NO